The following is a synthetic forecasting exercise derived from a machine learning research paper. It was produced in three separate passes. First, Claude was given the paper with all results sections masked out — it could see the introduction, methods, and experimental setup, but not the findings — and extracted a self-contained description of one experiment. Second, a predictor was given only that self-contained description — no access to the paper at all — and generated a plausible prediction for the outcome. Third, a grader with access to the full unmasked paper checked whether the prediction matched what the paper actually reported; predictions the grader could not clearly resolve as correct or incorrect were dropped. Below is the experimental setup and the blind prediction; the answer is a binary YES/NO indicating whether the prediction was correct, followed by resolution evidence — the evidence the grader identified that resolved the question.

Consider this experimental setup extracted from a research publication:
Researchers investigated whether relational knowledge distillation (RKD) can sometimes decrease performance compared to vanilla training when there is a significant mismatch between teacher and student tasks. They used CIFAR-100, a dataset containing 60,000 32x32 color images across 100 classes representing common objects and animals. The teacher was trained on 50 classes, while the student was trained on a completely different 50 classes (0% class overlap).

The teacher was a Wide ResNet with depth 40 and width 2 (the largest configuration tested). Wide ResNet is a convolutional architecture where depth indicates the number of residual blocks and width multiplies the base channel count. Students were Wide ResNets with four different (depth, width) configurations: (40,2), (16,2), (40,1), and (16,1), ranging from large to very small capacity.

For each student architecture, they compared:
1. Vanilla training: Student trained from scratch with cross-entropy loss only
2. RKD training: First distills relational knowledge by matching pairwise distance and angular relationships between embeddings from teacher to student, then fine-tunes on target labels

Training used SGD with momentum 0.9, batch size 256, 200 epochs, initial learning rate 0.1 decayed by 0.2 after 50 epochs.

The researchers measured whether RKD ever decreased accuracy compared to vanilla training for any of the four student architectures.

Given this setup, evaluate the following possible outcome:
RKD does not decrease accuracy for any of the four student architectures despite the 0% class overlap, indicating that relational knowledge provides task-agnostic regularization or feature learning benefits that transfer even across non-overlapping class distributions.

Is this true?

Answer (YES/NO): NO